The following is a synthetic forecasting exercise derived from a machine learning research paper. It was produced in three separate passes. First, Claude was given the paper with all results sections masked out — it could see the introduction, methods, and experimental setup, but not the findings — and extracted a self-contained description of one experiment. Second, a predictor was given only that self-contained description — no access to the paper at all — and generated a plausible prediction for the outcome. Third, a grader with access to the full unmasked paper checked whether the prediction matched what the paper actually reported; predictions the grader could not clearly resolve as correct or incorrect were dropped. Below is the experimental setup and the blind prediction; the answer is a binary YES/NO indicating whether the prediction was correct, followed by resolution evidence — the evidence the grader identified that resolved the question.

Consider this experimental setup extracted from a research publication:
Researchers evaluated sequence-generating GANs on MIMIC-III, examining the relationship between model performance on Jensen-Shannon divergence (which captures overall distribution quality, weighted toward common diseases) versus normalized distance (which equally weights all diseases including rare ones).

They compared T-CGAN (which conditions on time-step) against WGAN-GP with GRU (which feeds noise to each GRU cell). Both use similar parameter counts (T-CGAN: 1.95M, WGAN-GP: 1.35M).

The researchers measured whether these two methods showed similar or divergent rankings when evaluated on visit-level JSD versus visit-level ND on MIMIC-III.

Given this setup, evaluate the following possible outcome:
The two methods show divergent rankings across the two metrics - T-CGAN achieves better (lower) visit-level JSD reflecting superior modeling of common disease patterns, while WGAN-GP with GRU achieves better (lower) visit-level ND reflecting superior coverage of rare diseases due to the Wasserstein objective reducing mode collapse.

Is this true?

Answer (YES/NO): NO